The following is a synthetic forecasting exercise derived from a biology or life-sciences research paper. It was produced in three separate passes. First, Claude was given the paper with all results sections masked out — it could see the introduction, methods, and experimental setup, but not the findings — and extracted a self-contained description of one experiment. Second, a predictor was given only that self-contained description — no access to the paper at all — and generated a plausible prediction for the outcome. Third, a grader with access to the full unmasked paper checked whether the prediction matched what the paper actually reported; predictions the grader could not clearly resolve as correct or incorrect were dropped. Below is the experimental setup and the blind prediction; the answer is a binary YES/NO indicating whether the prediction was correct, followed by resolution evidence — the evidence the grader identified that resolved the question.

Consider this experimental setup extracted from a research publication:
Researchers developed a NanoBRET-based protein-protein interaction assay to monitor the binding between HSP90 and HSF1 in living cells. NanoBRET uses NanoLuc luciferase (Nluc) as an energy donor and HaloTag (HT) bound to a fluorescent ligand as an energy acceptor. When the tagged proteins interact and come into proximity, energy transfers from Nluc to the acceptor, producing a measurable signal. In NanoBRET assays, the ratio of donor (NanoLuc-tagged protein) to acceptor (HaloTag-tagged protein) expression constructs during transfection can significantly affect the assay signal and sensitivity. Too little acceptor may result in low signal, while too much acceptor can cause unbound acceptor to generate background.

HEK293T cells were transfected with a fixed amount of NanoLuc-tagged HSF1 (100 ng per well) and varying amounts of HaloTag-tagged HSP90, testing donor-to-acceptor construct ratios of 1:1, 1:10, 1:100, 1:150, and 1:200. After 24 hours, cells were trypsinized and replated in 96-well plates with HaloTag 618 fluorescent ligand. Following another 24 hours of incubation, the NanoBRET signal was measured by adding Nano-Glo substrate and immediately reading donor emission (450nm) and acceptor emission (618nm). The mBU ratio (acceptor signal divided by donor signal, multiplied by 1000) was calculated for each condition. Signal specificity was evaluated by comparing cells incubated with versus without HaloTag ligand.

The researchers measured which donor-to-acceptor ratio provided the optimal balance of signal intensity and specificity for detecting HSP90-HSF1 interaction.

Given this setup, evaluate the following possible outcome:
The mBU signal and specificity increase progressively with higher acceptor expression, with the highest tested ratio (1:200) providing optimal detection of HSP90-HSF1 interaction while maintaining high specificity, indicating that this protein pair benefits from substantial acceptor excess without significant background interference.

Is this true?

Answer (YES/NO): NO